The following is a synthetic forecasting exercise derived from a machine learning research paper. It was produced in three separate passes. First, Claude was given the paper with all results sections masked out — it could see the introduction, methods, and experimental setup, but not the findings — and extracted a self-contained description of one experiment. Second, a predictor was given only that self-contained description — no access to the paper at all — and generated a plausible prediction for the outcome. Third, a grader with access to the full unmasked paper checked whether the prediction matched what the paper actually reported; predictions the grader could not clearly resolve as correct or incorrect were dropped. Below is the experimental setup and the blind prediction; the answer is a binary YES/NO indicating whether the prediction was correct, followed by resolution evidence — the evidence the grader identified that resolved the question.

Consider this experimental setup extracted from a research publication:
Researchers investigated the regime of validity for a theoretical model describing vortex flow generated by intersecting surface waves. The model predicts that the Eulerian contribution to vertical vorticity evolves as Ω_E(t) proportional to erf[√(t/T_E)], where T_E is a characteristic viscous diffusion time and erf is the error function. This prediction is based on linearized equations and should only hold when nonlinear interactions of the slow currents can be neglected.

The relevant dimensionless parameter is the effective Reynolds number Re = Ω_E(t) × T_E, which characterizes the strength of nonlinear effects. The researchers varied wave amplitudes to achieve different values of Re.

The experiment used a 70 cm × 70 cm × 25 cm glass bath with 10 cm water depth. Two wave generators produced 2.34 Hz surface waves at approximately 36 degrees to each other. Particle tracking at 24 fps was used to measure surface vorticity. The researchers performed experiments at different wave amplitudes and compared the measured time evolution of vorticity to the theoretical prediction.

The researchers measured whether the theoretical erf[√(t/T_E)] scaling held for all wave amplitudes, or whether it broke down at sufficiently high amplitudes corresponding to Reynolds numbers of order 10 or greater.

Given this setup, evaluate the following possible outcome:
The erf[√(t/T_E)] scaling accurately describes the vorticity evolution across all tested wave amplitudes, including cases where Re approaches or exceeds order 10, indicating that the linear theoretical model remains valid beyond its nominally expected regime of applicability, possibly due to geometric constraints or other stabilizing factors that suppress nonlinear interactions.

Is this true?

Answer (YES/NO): NO